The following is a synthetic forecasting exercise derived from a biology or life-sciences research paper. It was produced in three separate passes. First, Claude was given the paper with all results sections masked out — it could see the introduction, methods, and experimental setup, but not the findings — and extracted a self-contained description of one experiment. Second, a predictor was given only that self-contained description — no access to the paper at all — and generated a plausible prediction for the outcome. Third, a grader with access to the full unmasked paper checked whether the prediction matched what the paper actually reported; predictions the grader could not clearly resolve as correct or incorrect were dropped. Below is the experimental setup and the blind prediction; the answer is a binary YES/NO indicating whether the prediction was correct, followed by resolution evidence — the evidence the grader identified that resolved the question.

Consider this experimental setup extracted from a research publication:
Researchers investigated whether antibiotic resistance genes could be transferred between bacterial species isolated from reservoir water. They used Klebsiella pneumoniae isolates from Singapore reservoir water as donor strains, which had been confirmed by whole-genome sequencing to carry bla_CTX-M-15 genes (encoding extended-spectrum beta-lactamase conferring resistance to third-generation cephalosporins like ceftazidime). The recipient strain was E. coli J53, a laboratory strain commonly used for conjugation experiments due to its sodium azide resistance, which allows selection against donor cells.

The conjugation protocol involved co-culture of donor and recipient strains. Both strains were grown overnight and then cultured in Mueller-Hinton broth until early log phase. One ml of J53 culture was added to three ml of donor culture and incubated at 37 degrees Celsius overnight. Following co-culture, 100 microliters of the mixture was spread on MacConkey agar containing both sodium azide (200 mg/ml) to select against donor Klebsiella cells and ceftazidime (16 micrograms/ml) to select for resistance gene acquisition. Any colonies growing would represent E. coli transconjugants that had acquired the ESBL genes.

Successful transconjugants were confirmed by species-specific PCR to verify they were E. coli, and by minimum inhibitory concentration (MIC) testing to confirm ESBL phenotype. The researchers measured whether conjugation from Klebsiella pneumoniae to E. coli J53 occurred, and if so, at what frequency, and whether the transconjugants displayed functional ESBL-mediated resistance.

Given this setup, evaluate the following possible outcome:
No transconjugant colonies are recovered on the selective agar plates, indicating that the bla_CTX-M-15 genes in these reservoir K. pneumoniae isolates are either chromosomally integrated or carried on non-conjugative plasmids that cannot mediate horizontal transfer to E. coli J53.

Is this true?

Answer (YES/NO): NO